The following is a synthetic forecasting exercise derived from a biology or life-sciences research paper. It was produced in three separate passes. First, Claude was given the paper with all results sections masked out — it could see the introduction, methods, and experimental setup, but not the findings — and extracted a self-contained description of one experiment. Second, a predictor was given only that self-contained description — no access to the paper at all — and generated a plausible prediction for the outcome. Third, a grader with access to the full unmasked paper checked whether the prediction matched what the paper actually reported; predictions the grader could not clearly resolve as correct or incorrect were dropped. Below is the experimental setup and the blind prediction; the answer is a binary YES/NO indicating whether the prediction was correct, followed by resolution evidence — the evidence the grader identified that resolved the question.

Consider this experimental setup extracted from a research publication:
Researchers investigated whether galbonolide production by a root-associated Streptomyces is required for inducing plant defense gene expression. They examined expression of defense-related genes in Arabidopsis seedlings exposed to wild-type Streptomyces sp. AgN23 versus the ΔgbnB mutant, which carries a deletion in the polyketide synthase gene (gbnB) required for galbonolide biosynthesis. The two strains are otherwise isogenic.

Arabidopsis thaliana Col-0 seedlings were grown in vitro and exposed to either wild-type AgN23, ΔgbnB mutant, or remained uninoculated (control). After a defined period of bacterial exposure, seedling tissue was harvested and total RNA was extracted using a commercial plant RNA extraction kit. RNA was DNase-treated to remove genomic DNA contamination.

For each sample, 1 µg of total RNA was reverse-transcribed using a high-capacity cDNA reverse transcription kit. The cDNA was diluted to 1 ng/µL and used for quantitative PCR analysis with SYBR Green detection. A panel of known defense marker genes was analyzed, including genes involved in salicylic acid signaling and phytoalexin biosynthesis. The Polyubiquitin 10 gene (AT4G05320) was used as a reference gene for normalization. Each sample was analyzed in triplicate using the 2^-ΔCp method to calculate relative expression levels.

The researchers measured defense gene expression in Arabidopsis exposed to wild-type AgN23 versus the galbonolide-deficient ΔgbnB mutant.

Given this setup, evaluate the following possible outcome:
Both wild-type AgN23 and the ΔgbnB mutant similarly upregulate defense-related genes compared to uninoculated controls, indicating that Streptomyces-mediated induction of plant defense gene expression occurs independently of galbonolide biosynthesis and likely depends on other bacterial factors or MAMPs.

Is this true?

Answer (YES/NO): NO